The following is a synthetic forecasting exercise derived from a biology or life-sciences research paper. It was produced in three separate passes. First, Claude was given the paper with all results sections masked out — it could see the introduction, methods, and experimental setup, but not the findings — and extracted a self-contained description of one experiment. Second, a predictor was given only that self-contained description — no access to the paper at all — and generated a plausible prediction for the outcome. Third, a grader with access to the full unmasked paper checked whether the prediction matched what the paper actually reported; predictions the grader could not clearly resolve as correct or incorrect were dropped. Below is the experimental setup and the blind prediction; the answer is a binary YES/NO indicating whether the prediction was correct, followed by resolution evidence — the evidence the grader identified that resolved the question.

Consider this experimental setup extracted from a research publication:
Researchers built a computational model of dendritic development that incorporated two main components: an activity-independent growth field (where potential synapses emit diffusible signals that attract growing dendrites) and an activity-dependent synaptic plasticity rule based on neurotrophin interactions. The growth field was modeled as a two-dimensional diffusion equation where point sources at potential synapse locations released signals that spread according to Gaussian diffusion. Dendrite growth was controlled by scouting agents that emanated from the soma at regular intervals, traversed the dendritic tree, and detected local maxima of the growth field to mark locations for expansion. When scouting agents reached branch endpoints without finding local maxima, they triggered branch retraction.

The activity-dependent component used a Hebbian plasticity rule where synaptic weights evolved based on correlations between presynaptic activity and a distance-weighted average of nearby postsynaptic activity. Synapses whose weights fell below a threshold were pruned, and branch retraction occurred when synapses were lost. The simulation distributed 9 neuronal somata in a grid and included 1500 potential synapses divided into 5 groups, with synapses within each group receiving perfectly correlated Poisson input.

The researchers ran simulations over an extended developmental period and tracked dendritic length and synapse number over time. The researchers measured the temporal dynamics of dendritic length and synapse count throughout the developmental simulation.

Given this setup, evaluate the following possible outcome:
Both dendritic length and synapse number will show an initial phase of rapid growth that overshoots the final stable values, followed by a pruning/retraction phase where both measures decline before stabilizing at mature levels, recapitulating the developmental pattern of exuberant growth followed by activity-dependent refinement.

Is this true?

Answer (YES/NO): NO